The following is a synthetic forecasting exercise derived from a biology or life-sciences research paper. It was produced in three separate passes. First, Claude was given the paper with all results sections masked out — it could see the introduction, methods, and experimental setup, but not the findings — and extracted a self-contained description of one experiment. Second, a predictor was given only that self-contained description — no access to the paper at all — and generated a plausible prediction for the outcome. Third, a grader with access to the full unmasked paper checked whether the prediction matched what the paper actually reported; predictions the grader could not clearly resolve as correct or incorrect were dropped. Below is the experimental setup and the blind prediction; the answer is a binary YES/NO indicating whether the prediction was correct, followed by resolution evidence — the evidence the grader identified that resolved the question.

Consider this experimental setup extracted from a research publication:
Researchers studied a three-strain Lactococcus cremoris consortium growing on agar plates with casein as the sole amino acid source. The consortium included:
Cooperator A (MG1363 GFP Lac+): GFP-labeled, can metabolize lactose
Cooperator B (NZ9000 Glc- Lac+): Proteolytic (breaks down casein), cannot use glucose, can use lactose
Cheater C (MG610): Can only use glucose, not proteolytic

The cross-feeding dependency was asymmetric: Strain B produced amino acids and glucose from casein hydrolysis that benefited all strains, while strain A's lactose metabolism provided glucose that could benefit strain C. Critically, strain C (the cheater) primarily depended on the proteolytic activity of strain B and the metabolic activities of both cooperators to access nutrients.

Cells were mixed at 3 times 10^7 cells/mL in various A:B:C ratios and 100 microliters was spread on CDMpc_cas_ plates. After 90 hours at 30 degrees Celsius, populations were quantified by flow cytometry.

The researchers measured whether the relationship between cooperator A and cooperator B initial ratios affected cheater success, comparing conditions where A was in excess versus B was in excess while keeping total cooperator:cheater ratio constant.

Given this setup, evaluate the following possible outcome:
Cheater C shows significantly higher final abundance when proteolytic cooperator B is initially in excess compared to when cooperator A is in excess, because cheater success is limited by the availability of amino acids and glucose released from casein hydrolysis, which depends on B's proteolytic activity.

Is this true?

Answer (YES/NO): NO